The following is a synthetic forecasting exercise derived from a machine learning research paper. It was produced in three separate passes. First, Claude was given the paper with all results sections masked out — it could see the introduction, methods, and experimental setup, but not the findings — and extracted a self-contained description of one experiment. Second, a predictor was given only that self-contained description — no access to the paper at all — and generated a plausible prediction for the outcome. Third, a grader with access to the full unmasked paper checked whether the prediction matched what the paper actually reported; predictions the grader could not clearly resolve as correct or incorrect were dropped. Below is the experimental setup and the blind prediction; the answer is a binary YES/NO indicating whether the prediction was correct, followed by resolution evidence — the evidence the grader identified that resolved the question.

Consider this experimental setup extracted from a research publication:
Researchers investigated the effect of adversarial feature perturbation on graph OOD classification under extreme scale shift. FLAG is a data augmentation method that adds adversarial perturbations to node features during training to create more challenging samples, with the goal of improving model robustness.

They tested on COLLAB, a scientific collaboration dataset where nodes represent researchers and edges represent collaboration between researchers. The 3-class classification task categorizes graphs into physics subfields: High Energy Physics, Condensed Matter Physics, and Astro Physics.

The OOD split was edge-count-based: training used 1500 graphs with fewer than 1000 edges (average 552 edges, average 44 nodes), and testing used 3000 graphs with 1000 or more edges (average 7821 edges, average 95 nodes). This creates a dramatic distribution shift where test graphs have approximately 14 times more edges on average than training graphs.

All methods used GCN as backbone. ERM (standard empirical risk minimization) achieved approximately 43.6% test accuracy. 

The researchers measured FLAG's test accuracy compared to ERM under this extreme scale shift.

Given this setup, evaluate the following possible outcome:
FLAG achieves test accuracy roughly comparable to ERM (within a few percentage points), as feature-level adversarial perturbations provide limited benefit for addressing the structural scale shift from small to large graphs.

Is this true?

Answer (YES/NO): NO